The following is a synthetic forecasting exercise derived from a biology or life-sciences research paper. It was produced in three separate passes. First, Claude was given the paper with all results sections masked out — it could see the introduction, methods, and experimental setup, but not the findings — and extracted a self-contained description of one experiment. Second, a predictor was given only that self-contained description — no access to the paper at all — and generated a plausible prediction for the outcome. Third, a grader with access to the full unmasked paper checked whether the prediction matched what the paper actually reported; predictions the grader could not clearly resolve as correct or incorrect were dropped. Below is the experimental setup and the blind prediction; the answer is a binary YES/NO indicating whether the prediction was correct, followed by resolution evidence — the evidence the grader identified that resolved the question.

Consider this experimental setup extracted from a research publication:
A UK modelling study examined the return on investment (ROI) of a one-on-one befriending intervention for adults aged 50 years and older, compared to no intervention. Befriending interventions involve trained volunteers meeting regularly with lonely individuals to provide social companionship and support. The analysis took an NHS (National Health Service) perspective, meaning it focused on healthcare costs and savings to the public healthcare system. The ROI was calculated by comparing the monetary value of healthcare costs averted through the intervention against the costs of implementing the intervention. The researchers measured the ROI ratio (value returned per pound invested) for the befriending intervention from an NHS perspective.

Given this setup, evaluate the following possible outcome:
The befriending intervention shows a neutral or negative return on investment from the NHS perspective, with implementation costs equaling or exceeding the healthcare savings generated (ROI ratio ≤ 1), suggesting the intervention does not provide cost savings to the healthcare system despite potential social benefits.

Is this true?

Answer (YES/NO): YES